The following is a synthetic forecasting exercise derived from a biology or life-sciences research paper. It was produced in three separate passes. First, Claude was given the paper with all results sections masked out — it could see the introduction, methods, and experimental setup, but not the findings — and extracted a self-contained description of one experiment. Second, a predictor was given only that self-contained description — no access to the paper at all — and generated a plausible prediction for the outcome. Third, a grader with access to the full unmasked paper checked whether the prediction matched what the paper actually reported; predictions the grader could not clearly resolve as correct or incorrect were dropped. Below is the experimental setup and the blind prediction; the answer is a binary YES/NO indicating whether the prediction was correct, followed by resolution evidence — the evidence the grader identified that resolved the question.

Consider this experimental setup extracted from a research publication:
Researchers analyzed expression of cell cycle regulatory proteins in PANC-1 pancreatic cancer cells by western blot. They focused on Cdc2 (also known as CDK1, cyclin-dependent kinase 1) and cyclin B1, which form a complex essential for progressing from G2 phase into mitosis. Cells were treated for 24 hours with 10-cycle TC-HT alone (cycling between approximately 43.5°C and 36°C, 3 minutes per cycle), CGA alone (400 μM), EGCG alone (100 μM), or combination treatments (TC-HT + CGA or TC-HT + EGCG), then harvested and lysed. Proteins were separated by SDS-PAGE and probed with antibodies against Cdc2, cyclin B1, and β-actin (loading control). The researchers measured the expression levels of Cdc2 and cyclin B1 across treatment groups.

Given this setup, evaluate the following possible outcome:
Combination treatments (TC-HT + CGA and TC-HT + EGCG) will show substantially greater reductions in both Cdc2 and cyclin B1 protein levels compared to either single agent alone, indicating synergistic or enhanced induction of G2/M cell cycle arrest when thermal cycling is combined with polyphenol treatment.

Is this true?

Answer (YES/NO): YES